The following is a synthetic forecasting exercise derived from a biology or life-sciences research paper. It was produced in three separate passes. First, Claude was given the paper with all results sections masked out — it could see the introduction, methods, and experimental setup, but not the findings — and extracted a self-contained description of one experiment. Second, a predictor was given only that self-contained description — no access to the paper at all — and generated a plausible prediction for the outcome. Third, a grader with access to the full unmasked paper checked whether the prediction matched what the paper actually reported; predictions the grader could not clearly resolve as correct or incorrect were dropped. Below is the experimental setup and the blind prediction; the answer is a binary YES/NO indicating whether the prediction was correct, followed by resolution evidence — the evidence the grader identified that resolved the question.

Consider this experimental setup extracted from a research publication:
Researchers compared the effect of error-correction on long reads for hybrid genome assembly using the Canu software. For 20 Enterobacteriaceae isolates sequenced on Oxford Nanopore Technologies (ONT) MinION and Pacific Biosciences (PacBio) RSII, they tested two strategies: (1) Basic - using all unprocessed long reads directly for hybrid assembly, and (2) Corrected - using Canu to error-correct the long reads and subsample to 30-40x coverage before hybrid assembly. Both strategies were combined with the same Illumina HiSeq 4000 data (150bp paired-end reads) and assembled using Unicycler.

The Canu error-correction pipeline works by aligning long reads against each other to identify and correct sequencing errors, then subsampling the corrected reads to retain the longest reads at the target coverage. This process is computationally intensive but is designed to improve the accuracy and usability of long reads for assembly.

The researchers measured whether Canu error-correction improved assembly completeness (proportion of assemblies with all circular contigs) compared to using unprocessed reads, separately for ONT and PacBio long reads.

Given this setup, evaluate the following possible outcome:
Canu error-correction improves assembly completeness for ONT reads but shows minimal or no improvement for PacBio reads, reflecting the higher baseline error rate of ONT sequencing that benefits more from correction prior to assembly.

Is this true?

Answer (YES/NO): NO